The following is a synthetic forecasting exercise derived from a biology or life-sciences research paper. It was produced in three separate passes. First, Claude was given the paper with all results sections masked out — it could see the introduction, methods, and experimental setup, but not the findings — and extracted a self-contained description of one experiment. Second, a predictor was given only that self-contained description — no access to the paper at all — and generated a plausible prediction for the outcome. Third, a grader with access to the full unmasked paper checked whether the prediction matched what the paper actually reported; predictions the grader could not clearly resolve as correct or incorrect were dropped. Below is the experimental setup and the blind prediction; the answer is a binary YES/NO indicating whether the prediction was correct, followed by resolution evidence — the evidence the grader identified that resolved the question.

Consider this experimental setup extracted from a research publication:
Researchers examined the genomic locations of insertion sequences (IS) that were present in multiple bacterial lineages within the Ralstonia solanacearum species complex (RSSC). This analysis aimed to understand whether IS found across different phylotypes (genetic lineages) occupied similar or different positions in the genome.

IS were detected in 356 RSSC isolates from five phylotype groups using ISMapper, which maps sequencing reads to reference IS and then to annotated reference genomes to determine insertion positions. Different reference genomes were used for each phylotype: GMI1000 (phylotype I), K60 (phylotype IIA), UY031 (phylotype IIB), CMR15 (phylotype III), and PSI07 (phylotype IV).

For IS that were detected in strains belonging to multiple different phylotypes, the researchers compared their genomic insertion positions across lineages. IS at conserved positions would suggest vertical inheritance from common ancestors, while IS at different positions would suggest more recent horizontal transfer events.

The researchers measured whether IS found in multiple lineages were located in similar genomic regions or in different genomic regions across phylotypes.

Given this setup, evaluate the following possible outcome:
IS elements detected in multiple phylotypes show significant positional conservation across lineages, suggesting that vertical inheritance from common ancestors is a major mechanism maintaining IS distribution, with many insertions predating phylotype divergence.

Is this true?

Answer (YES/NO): NO